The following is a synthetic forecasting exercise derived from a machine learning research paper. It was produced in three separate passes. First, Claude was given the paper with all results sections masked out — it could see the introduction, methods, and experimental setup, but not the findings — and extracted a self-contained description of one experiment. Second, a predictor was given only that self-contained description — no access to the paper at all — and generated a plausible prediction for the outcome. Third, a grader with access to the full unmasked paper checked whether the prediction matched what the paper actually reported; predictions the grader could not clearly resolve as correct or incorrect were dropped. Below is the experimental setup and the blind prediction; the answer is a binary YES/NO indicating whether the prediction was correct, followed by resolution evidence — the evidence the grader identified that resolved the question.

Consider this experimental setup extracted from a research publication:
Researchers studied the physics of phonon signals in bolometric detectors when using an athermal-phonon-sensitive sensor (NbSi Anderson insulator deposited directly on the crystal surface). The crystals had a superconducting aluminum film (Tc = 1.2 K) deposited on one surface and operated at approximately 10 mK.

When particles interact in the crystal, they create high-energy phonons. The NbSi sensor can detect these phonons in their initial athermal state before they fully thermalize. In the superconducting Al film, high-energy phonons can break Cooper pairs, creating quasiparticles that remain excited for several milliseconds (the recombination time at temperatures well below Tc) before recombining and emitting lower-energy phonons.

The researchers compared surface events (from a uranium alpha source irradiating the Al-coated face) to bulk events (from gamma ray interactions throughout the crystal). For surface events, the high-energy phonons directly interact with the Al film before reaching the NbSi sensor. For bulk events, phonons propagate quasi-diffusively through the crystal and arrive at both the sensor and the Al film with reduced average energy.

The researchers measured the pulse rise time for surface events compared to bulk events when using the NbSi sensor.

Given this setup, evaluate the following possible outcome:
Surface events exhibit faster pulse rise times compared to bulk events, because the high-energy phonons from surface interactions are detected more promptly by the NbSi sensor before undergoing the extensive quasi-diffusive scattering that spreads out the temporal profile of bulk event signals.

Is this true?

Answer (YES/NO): NO